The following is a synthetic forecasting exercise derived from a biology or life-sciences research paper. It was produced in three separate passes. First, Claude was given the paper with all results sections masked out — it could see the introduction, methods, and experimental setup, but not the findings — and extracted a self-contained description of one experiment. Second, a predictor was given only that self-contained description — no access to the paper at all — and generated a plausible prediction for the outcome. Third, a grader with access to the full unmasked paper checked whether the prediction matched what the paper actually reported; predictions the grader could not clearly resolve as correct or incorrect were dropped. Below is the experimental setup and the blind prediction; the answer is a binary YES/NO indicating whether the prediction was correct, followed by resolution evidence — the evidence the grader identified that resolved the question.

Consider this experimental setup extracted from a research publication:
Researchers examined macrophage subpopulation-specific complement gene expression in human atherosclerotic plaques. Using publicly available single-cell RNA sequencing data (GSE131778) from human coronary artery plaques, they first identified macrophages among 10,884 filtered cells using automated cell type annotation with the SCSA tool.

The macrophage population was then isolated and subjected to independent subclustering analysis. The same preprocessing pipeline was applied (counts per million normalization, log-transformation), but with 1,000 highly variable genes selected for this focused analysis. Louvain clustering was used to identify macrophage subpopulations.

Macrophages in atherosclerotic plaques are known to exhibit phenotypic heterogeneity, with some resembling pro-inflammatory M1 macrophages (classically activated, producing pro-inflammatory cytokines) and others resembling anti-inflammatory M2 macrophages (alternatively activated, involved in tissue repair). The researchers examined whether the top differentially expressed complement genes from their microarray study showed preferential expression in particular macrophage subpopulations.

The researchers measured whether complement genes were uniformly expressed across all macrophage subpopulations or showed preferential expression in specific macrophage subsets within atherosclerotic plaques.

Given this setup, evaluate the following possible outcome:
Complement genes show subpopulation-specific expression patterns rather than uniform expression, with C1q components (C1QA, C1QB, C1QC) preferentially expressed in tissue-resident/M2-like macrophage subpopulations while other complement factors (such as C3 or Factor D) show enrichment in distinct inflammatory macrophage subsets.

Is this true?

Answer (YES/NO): NO